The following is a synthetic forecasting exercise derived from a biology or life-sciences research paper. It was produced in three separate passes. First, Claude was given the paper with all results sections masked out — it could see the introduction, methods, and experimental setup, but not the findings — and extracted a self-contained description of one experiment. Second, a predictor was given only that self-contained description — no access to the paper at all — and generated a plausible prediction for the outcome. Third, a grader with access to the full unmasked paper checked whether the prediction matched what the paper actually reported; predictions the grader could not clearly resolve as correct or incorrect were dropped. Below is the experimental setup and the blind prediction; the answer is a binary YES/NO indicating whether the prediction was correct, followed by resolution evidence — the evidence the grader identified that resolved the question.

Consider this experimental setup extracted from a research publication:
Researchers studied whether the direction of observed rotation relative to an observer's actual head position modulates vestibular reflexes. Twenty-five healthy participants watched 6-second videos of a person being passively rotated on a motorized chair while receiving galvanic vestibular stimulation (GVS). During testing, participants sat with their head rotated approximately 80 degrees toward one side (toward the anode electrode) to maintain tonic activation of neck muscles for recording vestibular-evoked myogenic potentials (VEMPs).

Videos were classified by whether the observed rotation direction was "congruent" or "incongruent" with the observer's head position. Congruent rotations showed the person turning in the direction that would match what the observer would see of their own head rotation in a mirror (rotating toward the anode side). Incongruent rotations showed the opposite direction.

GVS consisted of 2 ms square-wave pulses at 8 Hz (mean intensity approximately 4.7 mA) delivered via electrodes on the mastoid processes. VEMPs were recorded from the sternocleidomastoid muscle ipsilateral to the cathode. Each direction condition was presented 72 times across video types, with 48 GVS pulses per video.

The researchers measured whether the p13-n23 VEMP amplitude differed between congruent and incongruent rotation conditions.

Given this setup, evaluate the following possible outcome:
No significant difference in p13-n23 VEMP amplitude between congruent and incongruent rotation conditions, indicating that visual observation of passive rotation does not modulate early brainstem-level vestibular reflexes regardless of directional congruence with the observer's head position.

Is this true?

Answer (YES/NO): NO